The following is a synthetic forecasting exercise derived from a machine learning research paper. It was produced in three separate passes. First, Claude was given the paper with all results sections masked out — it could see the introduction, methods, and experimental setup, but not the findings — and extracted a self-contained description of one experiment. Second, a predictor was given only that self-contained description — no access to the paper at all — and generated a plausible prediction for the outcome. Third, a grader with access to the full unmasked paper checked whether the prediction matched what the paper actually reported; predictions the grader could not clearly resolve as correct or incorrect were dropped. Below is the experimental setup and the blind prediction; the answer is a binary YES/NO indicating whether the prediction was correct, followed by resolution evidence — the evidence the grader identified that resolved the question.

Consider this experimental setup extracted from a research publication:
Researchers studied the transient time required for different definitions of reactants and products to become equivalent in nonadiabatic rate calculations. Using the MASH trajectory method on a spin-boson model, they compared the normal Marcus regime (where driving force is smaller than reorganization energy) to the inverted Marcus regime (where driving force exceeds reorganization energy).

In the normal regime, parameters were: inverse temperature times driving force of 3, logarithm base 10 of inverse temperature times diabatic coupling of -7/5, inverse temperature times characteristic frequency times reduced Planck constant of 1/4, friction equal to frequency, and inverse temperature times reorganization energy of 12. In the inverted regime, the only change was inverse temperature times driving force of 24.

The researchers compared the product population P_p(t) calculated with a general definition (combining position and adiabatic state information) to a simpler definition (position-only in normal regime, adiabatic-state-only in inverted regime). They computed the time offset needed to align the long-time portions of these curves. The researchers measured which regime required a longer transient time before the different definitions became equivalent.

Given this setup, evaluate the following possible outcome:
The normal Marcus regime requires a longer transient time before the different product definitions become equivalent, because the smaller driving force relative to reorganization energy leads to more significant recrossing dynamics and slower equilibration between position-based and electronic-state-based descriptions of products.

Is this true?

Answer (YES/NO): YES